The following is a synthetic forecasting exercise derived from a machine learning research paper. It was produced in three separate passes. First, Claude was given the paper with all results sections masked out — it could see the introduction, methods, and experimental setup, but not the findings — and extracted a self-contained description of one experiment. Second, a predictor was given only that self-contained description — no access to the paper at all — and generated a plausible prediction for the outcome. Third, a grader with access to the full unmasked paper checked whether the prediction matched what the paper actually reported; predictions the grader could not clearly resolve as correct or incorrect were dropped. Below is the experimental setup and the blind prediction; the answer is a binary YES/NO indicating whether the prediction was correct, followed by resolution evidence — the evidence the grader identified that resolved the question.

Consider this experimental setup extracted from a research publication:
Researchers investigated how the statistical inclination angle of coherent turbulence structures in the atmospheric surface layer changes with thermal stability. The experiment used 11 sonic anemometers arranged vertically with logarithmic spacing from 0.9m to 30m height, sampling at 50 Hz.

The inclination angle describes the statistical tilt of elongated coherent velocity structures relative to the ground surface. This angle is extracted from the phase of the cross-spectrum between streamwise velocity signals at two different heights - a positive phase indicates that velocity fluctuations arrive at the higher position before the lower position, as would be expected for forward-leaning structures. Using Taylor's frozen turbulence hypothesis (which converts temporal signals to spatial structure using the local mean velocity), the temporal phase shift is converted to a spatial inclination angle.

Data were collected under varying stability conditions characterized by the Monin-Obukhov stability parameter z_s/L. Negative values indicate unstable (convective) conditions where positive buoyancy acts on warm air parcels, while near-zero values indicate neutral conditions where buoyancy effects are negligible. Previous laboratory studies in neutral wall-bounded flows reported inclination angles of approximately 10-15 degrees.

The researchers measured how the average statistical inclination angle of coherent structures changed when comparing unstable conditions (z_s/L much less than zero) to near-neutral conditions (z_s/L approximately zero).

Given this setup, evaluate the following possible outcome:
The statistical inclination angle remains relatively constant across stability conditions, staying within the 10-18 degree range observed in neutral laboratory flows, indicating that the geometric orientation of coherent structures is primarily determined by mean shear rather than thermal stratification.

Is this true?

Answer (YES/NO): NO